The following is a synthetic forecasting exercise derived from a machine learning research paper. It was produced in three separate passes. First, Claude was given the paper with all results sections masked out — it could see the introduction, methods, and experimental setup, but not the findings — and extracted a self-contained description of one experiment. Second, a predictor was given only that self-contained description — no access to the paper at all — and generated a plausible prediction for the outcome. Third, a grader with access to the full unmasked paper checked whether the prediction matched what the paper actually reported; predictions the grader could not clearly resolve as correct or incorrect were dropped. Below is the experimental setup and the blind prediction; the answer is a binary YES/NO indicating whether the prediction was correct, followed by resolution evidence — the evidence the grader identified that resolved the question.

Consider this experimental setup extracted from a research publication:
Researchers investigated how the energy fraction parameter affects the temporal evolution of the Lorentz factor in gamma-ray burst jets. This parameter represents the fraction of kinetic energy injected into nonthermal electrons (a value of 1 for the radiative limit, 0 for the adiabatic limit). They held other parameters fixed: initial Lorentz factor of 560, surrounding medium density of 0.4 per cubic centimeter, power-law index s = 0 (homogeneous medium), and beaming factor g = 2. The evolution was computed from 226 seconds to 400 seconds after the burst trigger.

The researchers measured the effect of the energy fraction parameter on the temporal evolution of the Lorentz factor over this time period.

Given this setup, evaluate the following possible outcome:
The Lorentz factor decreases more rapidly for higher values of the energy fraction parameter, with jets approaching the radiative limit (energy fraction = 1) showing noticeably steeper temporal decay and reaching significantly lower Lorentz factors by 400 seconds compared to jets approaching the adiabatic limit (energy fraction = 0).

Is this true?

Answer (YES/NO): NO